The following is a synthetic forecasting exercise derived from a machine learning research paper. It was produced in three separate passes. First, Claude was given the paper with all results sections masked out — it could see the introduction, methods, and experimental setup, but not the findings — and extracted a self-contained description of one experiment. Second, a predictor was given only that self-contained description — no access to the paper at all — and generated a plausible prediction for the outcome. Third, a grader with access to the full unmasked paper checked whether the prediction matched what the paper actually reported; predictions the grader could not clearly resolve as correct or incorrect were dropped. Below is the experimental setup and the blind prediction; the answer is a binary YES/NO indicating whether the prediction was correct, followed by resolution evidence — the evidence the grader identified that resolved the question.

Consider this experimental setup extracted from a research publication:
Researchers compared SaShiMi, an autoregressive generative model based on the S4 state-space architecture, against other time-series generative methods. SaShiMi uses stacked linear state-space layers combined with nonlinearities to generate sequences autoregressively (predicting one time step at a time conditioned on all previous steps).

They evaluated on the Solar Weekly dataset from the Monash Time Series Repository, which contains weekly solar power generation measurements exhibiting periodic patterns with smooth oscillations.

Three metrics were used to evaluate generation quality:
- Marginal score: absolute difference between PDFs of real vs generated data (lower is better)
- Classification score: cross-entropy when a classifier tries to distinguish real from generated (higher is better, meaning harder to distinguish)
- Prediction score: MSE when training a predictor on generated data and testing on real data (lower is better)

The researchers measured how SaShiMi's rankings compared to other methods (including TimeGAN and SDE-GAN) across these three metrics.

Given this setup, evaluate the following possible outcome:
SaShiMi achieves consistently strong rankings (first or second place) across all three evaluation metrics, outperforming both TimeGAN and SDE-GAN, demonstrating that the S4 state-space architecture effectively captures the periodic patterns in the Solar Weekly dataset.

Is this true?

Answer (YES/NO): NO